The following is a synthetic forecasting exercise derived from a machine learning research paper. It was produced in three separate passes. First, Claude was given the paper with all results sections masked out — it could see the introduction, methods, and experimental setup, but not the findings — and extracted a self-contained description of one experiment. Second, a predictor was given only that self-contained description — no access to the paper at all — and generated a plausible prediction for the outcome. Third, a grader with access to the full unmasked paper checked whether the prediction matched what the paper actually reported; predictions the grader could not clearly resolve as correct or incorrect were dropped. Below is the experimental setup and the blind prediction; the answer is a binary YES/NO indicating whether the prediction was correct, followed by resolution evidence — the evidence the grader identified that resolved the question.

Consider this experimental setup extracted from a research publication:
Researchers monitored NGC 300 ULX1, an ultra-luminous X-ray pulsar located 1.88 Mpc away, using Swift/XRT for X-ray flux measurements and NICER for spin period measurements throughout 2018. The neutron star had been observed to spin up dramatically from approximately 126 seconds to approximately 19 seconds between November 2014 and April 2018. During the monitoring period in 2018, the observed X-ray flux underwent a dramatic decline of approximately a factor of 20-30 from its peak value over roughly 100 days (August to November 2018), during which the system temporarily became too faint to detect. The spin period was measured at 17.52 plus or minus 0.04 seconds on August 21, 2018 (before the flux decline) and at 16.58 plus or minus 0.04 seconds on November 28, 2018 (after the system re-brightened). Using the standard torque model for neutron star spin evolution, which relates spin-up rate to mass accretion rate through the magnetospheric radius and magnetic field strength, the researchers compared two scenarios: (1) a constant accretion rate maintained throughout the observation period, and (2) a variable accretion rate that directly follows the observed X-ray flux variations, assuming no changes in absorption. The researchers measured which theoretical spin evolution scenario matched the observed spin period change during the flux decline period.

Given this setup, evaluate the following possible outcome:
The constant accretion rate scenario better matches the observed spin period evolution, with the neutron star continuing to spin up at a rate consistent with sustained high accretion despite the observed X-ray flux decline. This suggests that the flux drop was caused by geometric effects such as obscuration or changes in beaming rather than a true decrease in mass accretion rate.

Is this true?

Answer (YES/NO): YES